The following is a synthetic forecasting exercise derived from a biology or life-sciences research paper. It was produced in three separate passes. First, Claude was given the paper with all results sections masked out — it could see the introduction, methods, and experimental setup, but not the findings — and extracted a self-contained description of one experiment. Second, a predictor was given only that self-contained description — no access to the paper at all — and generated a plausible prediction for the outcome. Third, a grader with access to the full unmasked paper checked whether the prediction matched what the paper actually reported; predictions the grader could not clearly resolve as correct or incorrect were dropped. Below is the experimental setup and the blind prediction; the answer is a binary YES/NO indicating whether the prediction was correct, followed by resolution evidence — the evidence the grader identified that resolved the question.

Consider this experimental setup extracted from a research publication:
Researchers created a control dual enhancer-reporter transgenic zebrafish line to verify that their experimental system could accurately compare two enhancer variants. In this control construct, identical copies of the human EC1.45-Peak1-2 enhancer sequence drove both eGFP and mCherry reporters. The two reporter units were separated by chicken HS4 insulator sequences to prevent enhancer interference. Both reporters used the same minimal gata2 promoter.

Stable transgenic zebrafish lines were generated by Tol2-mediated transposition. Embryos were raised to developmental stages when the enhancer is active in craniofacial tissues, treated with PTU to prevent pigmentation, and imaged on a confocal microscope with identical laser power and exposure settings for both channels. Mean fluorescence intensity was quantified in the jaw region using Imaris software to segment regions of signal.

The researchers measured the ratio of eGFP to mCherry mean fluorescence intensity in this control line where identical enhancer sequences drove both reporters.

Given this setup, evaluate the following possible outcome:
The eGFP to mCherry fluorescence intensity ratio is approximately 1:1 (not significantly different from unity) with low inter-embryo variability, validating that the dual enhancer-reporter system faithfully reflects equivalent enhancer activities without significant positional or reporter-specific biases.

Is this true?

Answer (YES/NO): YES